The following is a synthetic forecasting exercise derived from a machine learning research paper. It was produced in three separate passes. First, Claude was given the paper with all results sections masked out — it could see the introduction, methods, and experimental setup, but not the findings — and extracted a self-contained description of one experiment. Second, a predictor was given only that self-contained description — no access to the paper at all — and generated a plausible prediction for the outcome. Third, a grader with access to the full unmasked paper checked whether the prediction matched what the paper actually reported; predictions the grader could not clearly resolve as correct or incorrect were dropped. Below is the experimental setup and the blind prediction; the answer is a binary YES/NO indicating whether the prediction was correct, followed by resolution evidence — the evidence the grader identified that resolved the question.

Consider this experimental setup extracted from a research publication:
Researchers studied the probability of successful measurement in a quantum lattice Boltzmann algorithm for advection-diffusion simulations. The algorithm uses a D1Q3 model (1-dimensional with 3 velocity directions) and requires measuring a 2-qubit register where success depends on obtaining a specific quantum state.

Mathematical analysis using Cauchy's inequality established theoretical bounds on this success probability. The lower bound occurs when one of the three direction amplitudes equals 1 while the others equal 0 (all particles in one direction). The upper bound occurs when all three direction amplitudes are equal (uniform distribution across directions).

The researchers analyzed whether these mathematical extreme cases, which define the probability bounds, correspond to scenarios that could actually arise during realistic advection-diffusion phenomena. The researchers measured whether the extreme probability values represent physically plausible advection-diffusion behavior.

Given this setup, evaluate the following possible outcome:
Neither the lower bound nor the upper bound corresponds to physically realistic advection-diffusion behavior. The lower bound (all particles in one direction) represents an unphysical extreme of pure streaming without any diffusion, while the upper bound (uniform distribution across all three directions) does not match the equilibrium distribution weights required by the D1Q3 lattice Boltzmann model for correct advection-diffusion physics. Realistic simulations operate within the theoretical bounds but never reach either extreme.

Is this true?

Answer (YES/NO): YES